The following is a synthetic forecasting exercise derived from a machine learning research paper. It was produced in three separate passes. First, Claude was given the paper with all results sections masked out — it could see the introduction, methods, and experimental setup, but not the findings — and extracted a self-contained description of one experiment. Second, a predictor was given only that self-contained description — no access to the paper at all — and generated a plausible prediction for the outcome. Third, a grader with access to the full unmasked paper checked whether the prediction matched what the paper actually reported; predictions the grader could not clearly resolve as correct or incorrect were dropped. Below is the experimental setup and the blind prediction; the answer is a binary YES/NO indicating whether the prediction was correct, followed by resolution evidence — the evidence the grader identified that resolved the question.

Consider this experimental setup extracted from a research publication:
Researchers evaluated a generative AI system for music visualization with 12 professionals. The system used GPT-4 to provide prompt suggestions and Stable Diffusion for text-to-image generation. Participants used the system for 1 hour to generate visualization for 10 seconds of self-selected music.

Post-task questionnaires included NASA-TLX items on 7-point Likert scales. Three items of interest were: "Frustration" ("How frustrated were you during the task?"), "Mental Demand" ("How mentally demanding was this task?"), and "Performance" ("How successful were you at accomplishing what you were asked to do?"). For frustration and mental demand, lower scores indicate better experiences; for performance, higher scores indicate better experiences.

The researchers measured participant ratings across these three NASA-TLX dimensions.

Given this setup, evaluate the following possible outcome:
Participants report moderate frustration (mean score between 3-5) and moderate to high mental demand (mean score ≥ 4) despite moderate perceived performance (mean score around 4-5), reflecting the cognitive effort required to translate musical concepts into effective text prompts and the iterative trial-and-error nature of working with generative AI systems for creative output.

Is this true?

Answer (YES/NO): NO